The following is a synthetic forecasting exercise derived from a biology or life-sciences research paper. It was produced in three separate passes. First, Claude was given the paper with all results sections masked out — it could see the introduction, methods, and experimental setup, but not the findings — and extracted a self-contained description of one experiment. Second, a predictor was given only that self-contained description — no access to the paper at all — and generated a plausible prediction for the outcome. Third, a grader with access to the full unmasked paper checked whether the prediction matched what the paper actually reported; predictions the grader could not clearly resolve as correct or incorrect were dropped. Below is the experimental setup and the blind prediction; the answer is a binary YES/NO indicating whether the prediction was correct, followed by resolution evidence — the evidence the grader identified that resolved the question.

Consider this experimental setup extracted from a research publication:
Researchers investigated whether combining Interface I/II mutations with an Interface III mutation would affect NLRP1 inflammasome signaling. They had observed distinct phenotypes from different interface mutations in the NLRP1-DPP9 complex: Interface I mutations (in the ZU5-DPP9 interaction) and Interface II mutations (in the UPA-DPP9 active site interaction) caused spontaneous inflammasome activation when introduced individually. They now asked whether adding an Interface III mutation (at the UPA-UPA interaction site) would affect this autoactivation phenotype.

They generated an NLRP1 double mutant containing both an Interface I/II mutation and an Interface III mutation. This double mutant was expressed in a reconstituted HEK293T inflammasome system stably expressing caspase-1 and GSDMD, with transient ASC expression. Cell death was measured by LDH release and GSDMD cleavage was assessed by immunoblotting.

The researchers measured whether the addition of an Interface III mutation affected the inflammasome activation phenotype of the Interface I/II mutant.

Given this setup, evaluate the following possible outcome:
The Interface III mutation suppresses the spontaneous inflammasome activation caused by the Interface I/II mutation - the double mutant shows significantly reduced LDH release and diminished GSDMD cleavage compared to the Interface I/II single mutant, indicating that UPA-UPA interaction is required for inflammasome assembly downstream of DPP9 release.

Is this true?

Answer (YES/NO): YES